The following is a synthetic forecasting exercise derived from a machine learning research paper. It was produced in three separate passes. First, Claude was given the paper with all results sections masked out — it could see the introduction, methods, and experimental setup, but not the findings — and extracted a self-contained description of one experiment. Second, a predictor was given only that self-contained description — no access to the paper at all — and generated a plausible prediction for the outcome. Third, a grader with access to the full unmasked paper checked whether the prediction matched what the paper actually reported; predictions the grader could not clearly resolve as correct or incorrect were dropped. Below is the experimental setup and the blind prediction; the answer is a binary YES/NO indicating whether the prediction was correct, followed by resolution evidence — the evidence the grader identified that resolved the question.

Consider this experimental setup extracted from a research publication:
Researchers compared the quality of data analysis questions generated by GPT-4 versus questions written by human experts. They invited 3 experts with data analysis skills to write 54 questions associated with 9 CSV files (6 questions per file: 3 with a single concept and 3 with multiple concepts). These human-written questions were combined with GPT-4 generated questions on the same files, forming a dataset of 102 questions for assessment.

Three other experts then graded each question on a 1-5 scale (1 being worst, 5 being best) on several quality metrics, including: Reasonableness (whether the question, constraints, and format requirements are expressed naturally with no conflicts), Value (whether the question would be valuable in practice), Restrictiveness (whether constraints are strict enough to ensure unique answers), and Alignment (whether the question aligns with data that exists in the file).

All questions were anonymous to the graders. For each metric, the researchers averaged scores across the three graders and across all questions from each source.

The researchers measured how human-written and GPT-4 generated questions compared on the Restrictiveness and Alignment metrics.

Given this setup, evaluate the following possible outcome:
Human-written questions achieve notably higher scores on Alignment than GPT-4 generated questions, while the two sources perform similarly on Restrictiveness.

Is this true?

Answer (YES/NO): NO